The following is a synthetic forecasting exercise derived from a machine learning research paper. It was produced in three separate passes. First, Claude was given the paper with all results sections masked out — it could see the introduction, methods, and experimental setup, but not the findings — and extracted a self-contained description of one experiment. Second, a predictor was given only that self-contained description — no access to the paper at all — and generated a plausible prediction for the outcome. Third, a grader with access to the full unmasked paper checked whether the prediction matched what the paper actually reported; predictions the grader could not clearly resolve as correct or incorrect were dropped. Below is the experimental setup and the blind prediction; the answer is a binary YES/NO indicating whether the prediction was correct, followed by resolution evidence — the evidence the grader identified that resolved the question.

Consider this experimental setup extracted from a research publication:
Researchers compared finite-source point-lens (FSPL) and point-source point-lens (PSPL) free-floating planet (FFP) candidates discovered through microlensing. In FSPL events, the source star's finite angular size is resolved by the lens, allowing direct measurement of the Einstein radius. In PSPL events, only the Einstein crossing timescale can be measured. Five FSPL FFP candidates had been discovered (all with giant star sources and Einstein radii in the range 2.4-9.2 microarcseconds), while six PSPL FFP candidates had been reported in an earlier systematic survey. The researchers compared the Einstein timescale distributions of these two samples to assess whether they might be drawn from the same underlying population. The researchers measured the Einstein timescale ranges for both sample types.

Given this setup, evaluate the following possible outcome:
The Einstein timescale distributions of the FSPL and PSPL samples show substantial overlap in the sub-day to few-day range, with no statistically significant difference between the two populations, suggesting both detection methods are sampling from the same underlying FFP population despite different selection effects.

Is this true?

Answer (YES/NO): NO